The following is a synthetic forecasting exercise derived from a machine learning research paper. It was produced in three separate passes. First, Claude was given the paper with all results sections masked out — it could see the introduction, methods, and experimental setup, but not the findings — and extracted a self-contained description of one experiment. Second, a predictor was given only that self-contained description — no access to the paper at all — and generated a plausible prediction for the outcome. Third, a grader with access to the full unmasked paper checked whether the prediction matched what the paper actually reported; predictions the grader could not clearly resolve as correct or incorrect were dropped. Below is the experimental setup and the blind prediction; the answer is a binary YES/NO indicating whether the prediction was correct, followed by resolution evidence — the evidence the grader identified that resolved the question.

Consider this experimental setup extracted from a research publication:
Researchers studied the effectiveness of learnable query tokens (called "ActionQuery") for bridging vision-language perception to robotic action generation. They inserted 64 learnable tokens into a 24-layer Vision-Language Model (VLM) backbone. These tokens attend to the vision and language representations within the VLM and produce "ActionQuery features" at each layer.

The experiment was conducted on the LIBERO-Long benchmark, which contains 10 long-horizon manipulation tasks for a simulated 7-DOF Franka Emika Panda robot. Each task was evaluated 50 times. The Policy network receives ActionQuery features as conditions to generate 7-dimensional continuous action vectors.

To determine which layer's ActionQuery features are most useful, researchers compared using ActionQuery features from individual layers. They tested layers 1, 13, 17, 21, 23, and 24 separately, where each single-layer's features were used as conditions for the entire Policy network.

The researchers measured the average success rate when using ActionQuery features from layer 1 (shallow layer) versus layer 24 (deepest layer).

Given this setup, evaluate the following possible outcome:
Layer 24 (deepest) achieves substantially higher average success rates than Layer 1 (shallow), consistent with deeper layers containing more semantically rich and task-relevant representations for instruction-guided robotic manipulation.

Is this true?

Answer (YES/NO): YES